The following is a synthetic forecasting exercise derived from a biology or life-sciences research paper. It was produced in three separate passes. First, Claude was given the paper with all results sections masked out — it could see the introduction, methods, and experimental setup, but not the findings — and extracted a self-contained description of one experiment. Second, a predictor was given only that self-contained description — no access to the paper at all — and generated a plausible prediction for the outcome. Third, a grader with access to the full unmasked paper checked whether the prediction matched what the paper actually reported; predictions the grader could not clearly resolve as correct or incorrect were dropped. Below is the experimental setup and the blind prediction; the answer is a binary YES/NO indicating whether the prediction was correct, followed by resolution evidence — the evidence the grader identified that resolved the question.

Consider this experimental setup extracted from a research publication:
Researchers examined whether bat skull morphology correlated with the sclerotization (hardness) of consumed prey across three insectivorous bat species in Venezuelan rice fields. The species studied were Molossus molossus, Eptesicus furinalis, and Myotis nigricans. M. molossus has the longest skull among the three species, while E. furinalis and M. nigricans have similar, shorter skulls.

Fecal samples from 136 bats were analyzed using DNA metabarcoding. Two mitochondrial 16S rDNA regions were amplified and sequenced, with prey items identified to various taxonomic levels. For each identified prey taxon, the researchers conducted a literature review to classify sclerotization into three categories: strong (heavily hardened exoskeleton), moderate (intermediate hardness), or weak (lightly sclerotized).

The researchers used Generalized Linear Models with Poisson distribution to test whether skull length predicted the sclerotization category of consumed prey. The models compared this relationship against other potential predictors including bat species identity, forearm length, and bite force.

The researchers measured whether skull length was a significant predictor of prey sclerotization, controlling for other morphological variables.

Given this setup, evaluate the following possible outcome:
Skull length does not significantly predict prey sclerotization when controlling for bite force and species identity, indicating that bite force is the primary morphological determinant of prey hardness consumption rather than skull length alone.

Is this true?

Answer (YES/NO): YES